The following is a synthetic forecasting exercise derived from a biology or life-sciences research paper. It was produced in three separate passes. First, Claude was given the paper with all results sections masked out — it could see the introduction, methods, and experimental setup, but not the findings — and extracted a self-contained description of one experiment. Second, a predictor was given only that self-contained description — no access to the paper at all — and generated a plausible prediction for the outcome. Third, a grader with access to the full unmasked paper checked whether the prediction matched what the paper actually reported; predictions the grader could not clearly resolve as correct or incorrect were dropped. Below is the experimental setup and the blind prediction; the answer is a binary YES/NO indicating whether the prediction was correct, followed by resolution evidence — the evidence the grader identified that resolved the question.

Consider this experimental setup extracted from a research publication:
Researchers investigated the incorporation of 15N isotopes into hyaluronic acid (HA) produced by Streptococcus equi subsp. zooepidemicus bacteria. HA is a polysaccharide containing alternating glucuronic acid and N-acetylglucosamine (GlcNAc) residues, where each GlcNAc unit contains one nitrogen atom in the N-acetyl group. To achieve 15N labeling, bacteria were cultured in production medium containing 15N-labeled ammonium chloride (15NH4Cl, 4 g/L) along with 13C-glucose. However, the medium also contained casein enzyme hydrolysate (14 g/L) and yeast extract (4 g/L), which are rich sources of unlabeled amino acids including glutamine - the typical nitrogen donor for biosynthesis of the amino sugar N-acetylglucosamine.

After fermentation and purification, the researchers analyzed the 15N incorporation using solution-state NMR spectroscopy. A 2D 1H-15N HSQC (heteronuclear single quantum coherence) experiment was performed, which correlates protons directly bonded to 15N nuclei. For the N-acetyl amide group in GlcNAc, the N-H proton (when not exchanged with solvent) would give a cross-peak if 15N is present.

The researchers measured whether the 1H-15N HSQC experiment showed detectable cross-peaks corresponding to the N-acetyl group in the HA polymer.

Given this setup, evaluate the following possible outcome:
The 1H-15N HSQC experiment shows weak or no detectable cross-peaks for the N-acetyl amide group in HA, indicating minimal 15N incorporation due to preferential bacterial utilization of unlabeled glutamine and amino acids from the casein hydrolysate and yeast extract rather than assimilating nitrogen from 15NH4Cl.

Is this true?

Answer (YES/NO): NO